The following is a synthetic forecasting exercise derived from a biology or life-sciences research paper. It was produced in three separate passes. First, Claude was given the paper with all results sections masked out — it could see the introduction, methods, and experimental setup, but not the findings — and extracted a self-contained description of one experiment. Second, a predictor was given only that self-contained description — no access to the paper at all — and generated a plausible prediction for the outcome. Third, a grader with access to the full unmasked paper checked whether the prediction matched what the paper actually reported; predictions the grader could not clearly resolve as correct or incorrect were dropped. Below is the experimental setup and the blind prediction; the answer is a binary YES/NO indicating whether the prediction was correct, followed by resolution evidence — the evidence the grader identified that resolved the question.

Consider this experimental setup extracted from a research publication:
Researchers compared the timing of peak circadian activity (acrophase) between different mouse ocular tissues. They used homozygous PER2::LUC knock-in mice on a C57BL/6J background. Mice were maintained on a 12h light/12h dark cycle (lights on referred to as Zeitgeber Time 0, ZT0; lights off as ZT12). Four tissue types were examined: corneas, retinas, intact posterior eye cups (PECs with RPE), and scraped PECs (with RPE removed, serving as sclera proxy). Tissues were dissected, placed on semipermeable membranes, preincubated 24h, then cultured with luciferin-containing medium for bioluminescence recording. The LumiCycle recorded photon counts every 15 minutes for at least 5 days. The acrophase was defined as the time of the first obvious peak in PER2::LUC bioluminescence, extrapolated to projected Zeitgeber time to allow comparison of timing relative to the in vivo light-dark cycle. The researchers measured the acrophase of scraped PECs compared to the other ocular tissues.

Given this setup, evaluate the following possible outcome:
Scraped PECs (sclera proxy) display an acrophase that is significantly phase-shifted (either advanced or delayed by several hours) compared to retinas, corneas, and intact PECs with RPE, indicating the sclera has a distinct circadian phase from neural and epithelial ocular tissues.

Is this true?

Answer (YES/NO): YES